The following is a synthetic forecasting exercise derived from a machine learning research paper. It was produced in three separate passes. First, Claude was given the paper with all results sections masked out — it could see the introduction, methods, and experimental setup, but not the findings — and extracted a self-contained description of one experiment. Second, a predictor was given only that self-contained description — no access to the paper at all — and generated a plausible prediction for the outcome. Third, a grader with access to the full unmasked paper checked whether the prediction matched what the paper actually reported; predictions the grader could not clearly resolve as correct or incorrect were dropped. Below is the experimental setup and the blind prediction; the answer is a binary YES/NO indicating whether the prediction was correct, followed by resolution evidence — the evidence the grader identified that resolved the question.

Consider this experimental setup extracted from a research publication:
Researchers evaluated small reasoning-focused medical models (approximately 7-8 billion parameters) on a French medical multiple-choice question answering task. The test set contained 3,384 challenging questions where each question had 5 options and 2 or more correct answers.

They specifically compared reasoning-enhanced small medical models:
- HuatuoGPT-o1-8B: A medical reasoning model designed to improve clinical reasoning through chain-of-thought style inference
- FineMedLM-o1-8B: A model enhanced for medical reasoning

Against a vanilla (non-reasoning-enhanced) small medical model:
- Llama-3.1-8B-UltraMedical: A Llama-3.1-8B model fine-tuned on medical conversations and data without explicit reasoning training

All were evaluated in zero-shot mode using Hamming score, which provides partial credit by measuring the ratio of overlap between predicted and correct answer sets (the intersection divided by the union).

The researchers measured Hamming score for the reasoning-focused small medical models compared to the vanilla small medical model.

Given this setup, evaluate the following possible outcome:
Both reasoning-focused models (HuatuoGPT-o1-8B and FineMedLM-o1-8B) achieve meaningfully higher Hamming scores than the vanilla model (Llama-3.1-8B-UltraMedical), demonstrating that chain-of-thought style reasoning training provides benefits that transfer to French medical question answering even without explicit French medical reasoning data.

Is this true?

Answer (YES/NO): NO